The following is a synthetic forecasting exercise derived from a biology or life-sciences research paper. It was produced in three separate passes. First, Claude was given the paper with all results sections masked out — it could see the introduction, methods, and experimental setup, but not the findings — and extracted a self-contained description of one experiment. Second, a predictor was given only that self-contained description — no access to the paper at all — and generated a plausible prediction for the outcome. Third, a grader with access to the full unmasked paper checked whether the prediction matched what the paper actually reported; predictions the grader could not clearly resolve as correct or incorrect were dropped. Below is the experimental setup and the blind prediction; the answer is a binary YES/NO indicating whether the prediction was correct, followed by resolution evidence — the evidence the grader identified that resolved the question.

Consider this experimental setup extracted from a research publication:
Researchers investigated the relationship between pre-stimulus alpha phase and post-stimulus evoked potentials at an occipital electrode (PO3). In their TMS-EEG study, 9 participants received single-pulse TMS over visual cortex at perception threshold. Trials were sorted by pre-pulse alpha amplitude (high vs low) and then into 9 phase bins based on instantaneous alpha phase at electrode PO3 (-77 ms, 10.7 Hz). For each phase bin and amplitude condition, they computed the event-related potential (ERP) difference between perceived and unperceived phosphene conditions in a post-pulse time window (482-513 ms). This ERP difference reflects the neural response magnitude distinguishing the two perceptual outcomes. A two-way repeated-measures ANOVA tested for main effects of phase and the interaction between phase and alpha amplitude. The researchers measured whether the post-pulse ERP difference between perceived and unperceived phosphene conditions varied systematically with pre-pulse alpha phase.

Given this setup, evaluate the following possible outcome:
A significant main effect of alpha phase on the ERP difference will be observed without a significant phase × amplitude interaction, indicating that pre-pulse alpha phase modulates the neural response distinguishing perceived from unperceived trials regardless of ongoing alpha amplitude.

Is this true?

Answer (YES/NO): YES